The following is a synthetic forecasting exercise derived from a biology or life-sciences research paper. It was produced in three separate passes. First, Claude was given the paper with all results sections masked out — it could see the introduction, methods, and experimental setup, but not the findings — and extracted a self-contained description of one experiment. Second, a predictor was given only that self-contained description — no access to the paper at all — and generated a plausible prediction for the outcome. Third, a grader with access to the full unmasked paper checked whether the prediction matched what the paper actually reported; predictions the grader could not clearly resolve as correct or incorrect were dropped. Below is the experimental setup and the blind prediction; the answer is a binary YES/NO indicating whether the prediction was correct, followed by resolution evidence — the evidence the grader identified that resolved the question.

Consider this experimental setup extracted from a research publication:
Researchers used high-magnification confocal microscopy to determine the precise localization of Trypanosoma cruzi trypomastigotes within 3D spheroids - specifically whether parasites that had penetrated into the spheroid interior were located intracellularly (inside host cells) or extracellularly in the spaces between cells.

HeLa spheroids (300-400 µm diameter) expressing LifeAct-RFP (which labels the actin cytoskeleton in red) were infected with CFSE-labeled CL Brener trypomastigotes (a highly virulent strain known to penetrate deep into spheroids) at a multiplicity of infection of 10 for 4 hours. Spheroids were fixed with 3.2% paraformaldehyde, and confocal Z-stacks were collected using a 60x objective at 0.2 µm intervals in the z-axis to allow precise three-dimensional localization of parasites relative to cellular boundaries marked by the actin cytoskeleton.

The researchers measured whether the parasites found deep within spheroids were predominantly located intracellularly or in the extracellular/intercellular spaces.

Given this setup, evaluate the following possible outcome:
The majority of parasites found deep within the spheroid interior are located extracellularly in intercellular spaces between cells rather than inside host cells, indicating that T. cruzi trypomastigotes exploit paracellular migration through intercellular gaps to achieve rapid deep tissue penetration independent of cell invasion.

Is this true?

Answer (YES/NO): YES